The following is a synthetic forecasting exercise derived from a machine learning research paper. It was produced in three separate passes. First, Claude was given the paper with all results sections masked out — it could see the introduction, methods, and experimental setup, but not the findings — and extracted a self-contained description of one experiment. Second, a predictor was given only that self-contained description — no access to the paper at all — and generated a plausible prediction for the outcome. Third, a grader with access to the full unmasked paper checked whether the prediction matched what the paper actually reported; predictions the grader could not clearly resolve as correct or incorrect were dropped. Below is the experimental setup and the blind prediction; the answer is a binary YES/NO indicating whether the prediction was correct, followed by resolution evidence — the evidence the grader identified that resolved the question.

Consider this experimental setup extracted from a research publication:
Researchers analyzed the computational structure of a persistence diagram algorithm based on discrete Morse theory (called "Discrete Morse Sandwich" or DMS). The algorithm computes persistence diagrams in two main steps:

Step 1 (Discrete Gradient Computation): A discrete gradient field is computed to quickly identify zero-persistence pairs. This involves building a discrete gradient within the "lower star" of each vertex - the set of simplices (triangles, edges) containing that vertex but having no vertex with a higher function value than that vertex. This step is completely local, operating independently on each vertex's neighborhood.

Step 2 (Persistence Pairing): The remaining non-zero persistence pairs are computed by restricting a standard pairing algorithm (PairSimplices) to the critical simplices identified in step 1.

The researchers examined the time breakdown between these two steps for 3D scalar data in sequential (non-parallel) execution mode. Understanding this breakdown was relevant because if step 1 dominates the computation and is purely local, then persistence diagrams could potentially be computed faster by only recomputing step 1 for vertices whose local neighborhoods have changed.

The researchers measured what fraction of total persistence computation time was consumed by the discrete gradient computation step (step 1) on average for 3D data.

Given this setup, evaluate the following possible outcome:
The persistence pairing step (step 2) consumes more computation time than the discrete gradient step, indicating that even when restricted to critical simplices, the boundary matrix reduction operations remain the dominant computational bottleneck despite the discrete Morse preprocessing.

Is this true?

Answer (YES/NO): NO